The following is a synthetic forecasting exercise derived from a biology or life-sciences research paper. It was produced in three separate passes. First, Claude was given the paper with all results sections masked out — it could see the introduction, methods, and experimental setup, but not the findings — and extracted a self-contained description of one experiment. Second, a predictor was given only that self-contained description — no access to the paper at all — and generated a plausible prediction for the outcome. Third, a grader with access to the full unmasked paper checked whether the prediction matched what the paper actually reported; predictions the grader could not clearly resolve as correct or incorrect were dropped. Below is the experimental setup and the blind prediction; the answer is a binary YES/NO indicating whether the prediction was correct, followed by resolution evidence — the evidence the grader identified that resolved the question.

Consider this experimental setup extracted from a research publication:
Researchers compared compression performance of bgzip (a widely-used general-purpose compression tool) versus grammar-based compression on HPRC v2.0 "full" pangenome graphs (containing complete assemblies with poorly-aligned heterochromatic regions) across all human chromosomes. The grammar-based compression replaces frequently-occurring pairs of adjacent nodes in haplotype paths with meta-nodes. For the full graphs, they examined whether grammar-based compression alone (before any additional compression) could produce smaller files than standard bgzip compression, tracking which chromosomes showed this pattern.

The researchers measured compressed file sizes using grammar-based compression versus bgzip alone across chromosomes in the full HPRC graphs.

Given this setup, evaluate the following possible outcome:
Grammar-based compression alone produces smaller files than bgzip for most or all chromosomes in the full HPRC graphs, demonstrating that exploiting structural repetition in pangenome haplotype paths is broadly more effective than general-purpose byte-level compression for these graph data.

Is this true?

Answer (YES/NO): NO